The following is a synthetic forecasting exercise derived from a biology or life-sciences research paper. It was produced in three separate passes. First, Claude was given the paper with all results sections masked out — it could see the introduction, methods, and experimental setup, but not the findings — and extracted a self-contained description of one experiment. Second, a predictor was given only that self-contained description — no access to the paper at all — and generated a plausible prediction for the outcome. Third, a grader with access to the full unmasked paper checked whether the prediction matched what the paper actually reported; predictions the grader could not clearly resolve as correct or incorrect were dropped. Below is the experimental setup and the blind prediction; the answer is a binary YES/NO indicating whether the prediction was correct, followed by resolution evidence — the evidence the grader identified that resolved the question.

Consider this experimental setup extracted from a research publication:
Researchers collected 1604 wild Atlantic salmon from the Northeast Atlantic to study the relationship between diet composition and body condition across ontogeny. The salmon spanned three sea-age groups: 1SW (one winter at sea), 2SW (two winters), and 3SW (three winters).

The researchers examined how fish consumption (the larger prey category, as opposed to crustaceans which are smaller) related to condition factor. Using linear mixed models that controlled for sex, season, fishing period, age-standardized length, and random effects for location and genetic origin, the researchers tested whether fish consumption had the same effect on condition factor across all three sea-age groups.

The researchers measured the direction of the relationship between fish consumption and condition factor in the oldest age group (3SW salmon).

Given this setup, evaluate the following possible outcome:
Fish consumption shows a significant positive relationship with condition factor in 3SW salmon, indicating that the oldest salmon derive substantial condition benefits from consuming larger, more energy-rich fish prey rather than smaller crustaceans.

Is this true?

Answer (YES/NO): YES